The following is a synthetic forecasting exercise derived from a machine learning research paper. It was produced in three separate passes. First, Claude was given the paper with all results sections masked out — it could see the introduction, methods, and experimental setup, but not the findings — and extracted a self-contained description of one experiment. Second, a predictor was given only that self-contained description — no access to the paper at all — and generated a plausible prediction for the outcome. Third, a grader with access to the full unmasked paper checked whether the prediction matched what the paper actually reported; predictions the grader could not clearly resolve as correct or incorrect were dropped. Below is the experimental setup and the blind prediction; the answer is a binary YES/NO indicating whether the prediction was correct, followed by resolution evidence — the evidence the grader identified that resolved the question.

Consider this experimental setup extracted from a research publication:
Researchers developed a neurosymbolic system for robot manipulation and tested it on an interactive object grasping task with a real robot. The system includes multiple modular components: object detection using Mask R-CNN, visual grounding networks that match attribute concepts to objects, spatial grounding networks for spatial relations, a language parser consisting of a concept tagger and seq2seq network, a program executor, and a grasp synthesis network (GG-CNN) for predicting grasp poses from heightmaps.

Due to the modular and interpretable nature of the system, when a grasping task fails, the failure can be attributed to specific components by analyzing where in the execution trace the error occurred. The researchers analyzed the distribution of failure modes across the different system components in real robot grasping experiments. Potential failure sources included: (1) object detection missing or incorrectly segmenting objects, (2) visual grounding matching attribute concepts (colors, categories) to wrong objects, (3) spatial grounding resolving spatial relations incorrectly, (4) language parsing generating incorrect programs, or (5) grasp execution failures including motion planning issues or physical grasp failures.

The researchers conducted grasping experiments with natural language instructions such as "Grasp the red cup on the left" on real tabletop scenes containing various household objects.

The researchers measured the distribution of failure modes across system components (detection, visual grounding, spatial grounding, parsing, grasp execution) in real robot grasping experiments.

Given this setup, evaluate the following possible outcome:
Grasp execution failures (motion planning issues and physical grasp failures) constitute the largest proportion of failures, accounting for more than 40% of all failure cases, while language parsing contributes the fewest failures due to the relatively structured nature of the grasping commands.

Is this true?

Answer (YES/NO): NO